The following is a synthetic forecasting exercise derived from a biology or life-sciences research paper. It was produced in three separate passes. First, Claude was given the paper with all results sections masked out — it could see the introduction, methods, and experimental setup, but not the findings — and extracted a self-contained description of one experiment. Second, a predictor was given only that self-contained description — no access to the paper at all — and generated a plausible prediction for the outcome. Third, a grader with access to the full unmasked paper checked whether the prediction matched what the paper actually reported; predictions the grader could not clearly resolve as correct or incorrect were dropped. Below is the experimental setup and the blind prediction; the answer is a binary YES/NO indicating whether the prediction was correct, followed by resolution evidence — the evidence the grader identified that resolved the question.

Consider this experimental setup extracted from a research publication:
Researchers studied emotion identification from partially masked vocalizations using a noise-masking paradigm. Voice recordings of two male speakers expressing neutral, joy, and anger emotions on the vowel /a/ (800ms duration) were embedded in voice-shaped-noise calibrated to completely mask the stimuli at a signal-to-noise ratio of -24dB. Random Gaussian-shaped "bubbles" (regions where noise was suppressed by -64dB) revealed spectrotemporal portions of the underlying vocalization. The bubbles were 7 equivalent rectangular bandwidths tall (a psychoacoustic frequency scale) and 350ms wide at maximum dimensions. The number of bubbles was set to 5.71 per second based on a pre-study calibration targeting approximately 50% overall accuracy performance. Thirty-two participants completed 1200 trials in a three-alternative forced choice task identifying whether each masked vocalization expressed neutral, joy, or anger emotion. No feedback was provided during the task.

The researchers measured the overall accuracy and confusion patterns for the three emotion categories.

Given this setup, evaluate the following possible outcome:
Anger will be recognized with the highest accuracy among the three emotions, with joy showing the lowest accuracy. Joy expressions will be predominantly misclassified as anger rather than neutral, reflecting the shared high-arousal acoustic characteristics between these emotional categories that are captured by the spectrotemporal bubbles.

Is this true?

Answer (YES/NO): NO